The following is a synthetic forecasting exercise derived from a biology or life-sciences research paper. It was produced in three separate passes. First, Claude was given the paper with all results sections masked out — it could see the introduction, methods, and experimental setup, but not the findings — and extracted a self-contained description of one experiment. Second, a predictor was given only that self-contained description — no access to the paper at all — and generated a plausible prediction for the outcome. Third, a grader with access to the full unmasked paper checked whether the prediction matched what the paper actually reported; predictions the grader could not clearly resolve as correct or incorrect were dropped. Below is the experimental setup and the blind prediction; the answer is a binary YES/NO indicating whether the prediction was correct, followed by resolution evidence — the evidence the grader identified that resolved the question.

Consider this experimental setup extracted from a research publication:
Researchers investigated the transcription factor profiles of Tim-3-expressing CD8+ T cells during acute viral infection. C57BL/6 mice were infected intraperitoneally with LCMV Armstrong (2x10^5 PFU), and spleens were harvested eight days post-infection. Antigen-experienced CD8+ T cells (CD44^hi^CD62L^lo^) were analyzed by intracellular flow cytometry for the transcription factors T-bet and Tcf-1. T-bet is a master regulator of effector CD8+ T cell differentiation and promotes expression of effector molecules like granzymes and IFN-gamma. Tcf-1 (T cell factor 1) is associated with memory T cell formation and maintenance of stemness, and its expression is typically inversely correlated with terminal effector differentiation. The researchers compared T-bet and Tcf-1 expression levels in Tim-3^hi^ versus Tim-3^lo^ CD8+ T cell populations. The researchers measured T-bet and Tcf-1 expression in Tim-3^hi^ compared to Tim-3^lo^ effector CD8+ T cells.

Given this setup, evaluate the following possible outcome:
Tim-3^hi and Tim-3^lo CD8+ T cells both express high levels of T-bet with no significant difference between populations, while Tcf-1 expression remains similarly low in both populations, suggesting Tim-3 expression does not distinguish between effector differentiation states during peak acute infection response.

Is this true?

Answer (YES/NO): NO